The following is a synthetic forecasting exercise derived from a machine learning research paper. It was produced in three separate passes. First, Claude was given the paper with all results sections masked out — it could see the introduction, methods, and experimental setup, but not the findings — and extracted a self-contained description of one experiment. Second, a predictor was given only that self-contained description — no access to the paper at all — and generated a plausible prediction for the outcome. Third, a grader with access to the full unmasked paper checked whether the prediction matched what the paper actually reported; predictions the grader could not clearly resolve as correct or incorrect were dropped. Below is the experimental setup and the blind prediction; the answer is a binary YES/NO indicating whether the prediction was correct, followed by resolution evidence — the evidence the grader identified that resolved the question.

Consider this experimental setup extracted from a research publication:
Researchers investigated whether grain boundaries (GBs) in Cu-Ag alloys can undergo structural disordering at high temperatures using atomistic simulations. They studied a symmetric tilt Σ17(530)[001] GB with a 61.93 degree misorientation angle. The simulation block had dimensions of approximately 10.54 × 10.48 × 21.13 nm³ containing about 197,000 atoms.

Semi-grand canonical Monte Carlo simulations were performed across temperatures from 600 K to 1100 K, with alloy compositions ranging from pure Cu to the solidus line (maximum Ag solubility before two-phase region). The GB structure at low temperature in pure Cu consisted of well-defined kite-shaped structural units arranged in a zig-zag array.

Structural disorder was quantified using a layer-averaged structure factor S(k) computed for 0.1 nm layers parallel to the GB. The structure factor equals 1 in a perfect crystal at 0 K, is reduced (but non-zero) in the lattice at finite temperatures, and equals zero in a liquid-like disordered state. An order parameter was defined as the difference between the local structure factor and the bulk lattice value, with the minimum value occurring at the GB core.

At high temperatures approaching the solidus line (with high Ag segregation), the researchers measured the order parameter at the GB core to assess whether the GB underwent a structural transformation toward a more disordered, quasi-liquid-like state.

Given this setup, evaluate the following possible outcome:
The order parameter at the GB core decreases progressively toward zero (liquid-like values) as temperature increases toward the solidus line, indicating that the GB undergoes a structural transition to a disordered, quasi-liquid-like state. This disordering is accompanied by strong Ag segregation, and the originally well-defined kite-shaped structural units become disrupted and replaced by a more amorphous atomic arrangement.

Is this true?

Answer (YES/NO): YES